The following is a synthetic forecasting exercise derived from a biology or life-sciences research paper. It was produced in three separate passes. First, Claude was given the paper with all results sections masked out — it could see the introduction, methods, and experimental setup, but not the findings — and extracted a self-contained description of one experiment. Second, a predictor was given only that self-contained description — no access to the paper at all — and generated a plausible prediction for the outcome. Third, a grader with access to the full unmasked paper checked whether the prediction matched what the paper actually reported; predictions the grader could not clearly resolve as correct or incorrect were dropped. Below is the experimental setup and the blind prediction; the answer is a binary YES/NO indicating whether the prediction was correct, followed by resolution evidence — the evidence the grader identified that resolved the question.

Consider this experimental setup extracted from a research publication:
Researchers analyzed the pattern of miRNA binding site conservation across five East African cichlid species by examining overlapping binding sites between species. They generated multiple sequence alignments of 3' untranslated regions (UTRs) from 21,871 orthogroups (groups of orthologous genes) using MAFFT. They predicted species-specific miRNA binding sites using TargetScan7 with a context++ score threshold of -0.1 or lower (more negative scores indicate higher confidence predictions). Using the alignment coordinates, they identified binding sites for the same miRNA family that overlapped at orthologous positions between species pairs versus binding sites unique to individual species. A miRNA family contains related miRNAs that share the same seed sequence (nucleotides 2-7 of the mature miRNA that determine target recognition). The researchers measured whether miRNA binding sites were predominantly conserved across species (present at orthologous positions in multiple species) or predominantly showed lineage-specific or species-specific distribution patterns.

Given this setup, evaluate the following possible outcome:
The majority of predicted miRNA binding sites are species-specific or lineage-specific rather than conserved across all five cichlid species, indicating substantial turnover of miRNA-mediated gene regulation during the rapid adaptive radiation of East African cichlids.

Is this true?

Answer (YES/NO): YES